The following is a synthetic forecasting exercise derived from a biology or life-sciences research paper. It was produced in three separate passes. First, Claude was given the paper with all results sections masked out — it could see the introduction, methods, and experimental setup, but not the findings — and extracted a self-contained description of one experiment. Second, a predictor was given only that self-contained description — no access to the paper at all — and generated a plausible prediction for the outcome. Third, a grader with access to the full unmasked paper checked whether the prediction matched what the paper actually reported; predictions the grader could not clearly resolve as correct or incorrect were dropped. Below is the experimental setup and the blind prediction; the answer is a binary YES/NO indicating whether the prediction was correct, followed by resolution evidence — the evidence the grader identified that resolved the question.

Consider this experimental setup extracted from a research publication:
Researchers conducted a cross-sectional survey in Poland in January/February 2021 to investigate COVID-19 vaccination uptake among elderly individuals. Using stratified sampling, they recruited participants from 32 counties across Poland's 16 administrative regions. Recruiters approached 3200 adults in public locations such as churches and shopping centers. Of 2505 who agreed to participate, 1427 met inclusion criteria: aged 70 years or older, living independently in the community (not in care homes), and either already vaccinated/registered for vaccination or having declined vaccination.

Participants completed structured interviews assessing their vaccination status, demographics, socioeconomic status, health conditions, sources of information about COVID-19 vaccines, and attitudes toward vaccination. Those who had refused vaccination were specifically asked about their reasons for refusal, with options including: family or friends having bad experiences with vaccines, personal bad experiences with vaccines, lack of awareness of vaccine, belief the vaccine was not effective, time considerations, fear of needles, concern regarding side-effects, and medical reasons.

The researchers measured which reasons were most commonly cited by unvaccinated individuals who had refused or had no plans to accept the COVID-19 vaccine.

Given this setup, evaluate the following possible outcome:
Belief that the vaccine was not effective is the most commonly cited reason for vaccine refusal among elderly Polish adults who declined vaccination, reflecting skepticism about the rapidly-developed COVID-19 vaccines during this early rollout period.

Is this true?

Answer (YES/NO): NO